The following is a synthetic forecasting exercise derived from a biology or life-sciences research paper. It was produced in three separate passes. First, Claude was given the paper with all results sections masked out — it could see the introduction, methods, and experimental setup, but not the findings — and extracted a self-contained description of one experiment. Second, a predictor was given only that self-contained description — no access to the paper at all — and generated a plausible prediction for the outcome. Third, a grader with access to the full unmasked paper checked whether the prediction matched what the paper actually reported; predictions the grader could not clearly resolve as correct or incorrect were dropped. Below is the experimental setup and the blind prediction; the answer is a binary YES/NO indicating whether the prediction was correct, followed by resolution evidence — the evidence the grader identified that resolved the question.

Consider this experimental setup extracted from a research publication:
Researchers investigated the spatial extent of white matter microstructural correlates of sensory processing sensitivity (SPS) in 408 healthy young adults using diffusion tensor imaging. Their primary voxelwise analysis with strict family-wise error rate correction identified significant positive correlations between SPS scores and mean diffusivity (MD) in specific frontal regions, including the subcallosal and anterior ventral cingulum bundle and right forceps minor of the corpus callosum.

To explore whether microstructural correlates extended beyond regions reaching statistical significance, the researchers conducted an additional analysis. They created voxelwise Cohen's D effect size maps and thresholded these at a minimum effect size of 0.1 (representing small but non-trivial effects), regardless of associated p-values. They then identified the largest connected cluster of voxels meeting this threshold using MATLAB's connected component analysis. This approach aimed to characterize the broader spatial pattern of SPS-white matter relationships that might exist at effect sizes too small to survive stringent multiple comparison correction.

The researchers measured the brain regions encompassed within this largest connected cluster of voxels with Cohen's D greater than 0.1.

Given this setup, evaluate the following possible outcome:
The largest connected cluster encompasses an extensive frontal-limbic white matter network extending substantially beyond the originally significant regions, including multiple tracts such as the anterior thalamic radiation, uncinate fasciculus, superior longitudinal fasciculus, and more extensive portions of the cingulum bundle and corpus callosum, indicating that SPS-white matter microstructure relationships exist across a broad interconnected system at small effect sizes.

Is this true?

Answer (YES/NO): NO